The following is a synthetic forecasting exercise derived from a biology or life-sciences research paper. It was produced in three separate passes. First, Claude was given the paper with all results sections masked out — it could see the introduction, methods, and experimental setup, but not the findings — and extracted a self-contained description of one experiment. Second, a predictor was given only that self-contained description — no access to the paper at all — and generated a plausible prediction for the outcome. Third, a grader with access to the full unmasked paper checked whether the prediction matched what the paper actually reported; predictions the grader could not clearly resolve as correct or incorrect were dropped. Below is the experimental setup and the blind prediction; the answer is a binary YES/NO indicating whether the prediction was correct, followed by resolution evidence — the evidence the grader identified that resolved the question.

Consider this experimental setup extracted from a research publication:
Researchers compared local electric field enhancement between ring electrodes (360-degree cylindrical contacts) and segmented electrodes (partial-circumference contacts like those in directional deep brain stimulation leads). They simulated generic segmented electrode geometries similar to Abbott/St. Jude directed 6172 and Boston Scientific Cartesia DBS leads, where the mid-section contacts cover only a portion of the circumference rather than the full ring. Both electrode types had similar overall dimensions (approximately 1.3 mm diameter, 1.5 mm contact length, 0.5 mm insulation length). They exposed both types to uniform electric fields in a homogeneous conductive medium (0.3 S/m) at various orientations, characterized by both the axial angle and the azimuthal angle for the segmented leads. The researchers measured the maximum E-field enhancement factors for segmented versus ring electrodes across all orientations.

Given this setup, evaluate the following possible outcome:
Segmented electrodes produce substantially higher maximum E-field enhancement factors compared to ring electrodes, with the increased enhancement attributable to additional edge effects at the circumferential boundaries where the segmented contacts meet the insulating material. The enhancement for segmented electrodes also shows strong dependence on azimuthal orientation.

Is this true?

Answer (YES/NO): NO